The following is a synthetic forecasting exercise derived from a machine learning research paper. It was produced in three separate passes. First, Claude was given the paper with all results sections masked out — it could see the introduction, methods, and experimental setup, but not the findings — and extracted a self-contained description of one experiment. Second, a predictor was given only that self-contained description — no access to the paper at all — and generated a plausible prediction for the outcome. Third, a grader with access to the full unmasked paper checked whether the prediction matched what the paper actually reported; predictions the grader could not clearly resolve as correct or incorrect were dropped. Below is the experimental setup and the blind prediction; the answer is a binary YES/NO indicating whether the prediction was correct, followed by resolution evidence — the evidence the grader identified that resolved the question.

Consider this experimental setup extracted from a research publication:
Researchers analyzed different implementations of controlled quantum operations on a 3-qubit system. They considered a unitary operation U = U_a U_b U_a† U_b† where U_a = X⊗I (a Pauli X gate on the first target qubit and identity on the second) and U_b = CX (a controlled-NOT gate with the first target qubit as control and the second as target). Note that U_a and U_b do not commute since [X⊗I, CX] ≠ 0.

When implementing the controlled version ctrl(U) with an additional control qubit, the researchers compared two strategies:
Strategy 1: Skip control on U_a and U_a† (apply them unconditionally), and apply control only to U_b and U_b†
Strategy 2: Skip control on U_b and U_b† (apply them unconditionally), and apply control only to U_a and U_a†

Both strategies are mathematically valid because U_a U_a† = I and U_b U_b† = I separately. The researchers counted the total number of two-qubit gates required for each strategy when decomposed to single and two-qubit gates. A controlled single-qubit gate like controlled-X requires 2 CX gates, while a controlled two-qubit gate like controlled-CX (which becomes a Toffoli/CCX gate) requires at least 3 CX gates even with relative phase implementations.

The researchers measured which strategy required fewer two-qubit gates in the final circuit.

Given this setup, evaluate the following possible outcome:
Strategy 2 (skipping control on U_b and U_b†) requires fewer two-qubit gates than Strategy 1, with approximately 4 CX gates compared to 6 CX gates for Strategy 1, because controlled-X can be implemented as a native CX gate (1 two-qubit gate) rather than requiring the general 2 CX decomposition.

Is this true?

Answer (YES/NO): YES